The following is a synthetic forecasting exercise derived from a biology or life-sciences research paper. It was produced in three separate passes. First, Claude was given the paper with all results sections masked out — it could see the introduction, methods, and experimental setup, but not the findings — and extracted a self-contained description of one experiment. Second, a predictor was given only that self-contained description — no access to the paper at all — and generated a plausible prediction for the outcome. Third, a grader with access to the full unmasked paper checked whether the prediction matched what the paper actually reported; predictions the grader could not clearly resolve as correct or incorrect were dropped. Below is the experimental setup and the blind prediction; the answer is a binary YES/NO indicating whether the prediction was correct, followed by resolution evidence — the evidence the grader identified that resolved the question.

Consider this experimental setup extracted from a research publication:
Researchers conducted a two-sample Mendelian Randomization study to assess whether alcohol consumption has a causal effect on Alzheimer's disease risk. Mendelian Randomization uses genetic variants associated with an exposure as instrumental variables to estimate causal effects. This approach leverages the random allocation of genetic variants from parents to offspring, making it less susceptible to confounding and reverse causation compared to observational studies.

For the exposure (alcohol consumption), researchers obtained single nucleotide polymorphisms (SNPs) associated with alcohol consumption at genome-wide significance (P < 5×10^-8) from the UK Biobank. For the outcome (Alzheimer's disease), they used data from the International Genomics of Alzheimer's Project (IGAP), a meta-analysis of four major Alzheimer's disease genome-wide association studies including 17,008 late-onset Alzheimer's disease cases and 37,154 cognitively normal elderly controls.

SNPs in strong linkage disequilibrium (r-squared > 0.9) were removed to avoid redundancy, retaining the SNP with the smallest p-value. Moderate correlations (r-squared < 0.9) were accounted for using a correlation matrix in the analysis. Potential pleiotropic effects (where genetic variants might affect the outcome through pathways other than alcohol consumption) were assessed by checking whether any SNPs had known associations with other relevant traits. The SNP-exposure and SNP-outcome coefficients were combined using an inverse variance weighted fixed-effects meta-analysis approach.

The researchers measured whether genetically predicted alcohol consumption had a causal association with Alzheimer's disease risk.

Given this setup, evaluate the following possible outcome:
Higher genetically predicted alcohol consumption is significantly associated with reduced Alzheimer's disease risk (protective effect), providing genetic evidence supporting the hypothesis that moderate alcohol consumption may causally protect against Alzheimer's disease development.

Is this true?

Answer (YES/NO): NO